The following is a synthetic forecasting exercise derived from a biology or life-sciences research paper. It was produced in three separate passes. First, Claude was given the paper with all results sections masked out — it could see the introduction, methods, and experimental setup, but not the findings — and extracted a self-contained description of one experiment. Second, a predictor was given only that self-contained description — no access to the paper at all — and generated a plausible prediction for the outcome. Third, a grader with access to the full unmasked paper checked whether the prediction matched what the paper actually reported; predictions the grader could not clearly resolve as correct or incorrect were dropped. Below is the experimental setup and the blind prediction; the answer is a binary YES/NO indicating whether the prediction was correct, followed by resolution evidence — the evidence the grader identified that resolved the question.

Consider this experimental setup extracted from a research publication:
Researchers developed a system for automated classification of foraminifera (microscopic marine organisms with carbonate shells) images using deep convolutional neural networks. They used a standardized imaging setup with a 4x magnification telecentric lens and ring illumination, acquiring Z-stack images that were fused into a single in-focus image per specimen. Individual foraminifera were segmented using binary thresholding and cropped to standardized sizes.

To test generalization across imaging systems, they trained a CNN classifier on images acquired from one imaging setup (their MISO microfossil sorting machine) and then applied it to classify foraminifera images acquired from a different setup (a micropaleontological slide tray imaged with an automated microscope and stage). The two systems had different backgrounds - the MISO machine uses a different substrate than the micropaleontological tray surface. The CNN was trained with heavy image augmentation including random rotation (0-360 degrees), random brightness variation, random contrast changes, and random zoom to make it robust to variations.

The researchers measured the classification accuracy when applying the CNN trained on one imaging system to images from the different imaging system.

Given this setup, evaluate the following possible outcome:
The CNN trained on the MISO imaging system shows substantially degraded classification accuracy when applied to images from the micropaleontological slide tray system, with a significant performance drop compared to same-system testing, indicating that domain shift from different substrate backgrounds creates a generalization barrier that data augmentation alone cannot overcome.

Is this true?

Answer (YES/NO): YES